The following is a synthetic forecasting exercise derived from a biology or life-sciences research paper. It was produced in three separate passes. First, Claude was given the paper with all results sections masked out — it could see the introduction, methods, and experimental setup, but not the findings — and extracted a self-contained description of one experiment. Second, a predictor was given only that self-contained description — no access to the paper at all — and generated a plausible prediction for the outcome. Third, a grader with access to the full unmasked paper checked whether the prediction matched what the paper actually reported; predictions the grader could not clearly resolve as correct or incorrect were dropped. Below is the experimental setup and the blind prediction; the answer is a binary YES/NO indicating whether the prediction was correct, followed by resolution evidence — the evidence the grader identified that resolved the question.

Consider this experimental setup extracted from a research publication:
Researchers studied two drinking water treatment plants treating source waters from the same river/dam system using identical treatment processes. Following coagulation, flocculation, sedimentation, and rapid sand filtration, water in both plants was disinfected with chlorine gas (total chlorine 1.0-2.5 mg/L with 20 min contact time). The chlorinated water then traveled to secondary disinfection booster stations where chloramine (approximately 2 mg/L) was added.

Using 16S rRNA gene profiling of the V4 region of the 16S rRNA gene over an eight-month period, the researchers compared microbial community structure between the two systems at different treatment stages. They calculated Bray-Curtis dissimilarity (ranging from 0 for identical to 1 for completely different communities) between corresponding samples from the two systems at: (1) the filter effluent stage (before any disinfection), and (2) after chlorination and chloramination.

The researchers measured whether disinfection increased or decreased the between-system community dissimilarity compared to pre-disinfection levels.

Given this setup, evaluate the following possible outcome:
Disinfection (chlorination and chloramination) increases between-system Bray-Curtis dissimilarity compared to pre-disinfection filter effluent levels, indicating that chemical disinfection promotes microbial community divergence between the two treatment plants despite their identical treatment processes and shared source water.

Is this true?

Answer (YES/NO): YES